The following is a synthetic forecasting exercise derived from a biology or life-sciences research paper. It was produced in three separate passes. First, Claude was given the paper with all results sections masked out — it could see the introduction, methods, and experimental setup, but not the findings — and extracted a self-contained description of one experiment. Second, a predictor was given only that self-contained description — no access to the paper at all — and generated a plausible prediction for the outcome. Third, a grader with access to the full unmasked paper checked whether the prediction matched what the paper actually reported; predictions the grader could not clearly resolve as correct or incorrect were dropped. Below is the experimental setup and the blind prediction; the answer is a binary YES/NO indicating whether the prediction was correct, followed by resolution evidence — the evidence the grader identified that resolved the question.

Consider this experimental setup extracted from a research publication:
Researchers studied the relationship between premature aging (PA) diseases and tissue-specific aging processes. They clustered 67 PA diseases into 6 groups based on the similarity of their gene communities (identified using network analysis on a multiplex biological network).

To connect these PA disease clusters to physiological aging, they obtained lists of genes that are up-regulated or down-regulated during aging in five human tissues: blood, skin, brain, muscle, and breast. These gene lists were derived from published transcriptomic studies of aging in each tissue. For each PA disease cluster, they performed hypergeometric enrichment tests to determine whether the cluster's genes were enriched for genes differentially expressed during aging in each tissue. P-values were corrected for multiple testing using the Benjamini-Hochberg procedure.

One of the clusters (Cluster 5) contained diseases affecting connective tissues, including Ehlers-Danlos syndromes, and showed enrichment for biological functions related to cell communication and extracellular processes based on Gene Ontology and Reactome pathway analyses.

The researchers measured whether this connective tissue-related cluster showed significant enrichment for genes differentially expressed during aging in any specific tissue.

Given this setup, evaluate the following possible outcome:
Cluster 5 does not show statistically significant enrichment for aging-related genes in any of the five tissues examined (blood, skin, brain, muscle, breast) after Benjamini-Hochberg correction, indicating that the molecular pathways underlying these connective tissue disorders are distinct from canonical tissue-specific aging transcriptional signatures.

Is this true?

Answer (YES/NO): NO